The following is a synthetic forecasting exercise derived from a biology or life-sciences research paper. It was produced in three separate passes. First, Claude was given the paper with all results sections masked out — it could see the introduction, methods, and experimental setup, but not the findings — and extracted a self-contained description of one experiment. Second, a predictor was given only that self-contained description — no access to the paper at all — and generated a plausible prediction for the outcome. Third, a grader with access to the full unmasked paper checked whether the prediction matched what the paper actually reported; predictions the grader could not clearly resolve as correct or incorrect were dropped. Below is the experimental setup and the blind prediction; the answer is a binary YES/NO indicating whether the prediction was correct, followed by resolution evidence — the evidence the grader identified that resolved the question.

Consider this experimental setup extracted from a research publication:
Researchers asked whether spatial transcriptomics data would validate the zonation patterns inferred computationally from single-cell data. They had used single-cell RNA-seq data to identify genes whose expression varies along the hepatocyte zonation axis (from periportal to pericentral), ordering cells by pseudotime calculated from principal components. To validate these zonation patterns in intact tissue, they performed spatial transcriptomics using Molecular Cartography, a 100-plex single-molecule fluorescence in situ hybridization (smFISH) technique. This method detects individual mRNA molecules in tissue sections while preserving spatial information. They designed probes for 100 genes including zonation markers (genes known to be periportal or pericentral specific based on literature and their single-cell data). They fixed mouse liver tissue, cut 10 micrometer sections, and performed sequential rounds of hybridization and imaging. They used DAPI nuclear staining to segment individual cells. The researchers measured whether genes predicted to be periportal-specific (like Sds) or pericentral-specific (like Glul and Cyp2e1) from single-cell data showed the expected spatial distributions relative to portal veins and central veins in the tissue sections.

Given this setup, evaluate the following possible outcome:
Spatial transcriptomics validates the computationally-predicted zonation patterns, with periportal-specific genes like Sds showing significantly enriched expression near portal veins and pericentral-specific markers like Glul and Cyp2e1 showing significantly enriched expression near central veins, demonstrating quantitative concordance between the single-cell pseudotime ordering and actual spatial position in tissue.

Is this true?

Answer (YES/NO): YES